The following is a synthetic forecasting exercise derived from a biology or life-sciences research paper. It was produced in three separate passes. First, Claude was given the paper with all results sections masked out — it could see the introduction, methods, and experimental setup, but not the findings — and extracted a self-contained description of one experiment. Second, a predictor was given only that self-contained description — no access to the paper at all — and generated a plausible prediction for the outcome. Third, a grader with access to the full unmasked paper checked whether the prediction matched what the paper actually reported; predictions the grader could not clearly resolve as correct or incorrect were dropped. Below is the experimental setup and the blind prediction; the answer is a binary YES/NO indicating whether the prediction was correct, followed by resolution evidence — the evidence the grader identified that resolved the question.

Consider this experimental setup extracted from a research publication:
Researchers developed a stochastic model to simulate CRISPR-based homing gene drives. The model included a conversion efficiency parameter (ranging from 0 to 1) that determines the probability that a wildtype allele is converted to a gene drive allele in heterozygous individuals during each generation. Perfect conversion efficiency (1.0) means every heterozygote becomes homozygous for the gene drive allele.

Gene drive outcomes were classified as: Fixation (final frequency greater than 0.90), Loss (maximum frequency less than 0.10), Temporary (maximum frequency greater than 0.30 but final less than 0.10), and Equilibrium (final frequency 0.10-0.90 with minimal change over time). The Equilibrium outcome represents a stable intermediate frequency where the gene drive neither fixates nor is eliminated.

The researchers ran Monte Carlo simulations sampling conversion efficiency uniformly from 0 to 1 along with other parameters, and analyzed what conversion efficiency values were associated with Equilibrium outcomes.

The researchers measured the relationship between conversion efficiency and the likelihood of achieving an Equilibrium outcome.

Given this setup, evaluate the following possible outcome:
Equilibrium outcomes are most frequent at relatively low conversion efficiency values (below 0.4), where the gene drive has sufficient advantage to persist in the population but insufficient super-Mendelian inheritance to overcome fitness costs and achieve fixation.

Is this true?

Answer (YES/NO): NO